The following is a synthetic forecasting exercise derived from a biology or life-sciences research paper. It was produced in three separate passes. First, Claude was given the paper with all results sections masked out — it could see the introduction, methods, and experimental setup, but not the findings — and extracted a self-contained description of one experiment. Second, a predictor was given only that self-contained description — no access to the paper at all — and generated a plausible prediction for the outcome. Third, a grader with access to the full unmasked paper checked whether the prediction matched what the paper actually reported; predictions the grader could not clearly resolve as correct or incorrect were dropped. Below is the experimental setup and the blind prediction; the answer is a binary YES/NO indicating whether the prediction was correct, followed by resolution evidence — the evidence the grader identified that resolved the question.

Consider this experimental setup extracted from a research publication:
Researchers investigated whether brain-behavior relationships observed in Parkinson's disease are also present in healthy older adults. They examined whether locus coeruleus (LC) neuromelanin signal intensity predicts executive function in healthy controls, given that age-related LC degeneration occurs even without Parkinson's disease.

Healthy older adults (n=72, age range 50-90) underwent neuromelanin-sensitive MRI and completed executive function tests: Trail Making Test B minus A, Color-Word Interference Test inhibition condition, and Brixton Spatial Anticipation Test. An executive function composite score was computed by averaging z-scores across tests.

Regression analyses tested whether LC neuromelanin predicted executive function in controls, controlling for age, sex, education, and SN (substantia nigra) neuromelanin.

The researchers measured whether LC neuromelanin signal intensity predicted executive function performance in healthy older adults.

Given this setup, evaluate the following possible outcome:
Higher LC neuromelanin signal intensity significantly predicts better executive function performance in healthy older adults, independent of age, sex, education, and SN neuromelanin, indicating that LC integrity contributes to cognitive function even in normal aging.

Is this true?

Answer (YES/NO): NO